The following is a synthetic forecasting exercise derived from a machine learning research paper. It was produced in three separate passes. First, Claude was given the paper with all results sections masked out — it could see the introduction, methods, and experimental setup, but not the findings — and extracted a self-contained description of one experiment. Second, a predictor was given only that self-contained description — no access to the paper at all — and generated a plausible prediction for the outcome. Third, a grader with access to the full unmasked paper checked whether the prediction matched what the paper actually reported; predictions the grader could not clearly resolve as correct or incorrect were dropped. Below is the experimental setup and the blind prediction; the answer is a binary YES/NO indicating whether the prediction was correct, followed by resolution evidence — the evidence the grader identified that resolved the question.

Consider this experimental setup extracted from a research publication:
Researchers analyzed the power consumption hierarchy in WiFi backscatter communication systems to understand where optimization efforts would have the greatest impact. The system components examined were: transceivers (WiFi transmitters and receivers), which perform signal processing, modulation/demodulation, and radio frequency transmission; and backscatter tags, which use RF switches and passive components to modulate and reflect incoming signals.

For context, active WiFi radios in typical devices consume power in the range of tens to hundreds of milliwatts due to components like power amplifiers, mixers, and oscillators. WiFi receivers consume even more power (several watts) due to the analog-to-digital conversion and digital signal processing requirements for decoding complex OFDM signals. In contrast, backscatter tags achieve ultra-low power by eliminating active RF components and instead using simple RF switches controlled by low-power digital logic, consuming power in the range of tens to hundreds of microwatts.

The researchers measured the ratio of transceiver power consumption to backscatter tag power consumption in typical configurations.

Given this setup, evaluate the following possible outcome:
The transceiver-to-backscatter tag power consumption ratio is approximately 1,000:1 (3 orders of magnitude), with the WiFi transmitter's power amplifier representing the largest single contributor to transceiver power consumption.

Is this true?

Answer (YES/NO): NO